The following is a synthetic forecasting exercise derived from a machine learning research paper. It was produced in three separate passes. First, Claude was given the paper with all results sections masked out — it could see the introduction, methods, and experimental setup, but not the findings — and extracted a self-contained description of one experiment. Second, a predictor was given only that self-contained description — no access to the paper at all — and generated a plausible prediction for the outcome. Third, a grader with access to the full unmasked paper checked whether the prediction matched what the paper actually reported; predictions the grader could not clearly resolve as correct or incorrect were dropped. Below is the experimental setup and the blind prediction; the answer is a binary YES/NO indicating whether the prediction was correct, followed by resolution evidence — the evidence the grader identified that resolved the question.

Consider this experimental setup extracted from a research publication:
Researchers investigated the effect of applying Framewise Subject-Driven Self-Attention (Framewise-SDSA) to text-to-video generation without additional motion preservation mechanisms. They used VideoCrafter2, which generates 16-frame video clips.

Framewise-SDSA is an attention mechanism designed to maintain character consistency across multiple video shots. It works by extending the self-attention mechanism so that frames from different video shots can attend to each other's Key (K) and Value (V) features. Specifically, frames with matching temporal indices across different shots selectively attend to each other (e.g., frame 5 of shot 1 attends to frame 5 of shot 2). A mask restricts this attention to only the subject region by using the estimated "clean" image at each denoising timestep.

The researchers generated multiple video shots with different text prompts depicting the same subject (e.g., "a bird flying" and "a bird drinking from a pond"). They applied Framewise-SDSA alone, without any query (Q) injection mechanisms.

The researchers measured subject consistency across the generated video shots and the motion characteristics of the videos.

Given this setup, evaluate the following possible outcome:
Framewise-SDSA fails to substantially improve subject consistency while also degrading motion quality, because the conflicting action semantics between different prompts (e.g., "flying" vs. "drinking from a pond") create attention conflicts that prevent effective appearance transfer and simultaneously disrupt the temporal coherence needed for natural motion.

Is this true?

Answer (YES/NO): NO